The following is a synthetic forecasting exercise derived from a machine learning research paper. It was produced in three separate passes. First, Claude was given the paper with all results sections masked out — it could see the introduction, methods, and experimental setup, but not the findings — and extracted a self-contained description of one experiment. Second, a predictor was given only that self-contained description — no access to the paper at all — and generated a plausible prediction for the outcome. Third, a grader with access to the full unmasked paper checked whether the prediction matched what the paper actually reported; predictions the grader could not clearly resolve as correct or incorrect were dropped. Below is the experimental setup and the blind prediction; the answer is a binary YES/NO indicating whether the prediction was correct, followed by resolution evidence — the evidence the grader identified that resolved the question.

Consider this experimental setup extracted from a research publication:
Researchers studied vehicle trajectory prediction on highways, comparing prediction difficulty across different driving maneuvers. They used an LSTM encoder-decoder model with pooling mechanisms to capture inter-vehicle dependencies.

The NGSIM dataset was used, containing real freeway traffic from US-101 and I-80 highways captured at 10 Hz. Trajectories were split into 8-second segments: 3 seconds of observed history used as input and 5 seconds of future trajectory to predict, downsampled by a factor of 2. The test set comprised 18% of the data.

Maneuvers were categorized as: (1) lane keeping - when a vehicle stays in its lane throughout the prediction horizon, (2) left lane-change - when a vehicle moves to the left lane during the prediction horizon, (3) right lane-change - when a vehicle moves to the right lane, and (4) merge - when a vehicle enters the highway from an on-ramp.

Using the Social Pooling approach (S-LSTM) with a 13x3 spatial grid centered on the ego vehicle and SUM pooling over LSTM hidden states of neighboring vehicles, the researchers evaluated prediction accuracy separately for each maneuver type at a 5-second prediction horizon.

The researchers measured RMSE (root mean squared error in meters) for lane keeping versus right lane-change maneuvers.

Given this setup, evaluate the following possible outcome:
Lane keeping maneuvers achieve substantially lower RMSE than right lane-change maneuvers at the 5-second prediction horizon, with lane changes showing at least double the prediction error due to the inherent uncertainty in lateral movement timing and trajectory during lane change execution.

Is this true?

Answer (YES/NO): YES